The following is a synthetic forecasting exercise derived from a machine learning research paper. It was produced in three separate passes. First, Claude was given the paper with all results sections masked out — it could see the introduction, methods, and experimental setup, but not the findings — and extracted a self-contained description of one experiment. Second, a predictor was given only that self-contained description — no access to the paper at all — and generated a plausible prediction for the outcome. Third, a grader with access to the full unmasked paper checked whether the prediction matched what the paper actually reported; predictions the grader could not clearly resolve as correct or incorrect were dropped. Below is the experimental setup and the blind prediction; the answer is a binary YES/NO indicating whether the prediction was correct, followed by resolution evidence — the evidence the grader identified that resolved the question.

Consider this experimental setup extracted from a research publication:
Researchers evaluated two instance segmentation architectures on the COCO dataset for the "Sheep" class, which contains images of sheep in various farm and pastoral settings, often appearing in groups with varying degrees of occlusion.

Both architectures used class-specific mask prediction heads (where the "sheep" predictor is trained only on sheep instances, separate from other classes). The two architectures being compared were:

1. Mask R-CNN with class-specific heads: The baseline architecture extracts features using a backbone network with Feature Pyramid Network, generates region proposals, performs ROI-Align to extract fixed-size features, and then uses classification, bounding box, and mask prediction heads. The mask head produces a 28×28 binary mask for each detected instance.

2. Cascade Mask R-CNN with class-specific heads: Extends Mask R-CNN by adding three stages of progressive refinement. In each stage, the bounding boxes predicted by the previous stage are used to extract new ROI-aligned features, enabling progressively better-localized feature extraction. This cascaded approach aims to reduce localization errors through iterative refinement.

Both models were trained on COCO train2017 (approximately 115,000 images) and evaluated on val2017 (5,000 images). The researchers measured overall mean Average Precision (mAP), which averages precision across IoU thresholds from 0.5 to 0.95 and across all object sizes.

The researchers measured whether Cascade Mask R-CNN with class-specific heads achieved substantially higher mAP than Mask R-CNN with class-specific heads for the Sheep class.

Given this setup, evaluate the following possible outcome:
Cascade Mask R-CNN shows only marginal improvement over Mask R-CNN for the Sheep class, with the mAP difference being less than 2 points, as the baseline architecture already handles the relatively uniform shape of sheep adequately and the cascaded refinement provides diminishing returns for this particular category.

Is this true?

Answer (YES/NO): NO